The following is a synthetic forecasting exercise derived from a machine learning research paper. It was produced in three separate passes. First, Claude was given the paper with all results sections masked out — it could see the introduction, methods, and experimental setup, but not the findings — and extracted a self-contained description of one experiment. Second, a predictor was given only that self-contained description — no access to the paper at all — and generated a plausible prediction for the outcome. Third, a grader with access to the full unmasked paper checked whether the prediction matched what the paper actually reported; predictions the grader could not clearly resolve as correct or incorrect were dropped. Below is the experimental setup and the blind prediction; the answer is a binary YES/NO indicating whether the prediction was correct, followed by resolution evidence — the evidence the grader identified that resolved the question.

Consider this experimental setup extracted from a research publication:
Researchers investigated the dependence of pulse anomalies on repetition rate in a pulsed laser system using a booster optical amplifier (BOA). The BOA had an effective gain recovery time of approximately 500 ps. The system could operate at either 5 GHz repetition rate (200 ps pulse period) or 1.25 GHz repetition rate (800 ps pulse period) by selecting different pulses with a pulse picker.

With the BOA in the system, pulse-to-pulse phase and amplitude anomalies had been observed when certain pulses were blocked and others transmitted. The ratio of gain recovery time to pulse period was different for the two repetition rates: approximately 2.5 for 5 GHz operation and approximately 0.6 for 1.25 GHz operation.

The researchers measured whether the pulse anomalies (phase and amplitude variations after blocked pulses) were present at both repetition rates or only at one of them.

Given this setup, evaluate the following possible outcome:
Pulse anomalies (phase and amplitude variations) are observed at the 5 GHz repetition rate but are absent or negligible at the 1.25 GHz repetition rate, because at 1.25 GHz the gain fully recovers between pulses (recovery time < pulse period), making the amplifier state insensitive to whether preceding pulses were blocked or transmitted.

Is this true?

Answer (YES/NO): YES